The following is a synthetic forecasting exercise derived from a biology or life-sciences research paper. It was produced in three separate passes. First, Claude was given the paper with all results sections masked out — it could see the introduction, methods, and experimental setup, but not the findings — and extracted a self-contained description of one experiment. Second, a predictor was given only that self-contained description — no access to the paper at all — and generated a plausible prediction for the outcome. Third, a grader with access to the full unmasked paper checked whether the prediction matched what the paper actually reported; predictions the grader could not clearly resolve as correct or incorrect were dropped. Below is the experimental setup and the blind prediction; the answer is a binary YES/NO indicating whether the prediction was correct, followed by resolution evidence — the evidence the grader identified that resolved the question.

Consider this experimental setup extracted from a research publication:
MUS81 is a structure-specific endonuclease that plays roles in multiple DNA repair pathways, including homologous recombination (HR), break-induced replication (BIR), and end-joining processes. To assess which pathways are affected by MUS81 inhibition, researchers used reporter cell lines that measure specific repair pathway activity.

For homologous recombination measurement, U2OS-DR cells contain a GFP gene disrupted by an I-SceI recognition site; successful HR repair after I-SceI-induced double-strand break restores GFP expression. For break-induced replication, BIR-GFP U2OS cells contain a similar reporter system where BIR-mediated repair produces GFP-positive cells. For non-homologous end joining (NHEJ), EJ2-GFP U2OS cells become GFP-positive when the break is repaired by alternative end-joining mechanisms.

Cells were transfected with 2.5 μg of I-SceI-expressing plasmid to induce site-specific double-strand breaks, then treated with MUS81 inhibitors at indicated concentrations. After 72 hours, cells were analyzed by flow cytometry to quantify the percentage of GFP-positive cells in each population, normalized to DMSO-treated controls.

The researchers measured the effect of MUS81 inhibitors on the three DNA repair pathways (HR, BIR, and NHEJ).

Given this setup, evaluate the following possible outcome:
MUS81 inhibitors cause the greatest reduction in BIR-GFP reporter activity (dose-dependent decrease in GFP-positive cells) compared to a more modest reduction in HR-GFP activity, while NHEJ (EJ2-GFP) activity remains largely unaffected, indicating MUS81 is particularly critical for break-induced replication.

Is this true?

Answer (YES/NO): NO